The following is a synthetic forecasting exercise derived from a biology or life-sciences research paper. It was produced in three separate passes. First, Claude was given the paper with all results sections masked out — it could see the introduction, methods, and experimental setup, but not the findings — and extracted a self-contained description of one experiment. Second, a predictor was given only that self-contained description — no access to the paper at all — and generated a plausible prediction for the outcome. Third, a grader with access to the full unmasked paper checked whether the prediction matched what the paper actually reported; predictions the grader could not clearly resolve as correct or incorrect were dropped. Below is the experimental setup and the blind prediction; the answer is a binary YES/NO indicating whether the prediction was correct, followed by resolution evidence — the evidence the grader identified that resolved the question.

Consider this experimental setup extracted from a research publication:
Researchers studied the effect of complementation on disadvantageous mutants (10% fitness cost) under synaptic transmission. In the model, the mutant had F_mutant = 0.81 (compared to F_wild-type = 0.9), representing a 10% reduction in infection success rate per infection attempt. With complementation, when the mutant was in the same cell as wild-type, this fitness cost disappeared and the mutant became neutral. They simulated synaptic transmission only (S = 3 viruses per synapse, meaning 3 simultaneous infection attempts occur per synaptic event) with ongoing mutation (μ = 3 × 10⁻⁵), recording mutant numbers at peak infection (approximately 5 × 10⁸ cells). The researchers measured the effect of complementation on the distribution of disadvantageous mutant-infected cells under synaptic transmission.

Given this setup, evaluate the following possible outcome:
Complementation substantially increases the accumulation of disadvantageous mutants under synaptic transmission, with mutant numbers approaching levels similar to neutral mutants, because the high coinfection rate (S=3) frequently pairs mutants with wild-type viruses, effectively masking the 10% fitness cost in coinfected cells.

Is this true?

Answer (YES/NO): NO